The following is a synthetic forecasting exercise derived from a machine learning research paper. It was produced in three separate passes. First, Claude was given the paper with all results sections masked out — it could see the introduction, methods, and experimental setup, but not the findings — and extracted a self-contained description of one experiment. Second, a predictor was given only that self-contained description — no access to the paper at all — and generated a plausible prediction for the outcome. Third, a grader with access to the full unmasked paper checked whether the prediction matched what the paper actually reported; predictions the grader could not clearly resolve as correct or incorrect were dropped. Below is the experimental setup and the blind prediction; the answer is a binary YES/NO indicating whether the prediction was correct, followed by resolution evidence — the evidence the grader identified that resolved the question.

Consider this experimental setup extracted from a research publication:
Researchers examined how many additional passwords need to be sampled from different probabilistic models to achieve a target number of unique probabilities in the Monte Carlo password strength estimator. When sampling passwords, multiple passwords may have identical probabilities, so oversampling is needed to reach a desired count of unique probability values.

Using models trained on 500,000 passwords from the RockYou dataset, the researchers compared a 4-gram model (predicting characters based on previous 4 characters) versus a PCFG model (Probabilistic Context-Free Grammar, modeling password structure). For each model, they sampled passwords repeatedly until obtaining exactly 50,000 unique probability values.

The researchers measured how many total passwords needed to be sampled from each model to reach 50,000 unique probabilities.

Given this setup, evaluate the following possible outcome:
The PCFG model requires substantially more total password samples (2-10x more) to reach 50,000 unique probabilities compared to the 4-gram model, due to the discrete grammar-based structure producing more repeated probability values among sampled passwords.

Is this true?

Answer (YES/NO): YES